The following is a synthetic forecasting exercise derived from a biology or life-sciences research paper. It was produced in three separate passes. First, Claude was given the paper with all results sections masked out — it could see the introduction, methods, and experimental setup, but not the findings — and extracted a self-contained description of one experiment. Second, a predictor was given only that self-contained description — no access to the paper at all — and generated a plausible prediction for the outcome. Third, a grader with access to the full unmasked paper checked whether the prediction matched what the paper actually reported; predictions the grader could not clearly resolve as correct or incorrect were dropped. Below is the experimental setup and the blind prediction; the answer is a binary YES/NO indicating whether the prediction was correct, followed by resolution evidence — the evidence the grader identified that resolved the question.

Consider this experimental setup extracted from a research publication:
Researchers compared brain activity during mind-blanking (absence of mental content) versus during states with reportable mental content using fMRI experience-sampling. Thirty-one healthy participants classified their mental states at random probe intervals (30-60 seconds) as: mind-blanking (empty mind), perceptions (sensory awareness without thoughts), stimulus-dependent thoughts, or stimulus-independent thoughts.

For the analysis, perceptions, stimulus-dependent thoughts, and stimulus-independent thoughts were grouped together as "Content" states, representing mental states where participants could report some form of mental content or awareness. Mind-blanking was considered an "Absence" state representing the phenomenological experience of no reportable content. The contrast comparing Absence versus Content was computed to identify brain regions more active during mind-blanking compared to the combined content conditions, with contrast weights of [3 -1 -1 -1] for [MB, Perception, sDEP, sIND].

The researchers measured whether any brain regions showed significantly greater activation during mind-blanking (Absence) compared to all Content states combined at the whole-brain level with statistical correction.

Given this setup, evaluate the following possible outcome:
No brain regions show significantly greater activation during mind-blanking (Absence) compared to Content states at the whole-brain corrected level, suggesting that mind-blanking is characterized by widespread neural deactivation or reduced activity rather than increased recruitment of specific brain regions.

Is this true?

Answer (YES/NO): YES